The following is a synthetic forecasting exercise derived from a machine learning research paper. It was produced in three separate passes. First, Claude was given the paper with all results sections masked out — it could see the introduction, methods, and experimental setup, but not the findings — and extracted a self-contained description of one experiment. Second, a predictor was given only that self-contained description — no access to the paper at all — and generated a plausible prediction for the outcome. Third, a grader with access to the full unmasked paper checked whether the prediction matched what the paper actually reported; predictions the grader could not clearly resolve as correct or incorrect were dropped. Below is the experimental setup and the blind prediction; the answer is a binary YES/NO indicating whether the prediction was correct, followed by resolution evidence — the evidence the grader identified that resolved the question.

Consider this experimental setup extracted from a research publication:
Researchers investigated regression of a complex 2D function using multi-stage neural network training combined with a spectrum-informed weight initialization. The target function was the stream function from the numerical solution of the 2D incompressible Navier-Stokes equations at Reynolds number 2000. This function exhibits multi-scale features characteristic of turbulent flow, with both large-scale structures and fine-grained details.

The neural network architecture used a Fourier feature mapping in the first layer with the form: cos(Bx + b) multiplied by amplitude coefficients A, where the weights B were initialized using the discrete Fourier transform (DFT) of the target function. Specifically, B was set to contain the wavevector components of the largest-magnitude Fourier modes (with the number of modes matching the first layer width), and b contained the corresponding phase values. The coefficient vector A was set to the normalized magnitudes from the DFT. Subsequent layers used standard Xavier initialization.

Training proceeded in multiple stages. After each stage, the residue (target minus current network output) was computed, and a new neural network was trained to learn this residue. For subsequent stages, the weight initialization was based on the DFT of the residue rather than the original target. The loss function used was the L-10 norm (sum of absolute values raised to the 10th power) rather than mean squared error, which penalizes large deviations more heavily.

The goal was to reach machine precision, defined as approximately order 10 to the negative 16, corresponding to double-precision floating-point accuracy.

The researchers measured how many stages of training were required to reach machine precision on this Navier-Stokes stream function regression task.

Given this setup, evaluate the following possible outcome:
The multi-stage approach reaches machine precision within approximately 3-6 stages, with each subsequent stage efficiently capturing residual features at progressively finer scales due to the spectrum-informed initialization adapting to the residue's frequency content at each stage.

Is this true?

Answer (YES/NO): YES